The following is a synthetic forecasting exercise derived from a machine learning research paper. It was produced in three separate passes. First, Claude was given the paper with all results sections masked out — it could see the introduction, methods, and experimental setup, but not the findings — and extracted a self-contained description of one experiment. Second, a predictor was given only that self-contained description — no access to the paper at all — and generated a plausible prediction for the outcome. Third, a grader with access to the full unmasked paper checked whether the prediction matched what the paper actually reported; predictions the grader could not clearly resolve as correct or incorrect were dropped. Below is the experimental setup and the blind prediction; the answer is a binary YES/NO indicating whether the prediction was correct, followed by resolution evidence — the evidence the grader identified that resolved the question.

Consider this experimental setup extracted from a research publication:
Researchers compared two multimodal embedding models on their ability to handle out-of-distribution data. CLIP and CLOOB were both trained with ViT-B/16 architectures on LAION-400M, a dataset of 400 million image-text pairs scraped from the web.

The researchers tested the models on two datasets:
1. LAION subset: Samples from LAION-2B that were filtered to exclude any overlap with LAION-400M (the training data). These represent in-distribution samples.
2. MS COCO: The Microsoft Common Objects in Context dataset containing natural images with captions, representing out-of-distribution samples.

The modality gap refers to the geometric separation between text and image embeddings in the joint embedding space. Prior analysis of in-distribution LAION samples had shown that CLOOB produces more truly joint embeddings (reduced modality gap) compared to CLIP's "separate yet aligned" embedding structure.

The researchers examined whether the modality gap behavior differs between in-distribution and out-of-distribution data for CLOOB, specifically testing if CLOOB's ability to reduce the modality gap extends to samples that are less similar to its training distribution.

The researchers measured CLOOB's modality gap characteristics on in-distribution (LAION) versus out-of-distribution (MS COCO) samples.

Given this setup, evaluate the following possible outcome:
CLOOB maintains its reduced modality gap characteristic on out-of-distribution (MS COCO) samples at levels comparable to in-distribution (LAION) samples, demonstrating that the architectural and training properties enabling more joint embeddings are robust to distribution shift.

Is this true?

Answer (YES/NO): NO